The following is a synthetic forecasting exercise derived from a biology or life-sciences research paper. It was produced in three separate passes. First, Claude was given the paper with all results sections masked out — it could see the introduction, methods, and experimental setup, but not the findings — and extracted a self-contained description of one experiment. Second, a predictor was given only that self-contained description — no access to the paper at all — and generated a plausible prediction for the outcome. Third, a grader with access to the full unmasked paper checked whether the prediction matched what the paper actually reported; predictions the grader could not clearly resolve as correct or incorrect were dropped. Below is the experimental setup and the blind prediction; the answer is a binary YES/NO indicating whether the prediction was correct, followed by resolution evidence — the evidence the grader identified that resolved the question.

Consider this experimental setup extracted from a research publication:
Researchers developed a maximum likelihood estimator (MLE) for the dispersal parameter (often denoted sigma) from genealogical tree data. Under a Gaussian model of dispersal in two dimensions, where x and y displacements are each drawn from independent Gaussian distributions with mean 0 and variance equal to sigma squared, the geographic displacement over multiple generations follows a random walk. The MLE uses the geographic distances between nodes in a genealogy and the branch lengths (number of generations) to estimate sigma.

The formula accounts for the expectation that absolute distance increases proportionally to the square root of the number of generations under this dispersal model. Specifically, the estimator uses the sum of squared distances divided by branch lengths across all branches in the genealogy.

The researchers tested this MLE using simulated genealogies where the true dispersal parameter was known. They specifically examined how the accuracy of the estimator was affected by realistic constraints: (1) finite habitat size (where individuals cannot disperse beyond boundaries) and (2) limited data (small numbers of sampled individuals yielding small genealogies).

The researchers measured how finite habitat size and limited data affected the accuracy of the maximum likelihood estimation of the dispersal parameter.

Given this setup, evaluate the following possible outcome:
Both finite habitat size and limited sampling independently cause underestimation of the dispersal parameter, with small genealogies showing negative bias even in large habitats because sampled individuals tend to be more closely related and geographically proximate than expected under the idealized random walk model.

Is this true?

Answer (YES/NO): NO